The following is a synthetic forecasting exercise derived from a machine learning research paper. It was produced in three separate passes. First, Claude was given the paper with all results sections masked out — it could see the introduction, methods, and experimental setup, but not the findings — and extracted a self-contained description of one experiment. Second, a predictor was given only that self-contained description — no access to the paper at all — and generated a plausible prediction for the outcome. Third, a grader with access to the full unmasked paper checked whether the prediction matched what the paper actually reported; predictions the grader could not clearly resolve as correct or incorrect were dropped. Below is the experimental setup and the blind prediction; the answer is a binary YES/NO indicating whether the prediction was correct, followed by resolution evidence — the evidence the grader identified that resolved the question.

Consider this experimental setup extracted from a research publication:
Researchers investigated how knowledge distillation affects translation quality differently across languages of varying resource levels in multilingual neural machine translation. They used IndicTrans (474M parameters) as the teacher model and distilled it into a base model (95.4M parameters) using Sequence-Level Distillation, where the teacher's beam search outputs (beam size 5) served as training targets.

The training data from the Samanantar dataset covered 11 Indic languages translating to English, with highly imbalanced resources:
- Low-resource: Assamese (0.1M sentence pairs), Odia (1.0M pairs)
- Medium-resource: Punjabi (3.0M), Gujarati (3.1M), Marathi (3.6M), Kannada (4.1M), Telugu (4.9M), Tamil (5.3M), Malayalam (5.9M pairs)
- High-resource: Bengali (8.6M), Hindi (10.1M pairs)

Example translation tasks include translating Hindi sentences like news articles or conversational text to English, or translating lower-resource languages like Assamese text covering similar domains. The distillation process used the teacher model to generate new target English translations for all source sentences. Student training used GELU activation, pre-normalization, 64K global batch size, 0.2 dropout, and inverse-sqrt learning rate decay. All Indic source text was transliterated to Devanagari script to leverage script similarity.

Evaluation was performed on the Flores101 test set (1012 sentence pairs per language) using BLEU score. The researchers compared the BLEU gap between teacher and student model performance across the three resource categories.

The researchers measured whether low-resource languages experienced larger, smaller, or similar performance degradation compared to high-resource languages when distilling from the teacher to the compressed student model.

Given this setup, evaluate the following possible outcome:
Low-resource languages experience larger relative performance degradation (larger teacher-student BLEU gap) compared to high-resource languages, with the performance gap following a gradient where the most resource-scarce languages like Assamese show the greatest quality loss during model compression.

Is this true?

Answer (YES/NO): NO